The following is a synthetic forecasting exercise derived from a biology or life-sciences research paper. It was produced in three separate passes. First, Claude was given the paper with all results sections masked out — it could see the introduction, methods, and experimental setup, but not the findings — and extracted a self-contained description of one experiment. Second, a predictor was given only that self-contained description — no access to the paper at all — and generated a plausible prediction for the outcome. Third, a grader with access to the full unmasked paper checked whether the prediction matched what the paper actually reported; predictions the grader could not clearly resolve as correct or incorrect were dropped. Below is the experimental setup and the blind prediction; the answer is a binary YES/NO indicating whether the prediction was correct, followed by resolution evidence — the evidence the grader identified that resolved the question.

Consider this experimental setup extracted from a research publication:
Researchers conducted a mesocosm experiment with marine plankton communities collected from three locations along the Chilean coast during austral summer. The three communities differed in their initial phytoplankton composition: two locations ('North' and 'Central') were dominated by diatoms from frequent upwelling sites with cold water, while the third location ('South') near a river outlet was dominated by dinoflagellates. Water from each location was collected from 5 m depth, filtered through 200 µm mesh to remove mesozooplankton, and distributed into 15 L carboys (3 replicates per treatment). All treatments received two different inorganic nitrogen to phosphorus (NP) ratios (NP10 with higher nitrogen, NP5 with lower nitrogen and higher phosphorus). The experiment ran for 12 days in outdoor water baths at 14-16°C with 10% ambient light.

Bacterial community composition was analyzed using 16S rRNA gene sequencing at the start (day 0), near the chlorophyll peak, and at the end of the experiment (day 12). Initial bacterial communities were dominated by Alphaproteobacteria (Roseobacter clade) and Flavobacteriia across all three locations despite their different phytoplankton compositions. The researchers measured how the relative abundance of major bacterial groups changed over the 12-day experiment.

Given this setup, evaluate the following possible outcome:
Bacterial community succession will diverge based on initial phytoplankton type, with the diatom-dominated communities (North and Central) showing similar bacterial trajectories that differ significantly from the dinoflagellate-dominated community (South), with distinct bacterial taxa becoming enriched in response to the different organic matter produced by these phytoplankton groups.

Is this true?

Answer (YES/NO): NO